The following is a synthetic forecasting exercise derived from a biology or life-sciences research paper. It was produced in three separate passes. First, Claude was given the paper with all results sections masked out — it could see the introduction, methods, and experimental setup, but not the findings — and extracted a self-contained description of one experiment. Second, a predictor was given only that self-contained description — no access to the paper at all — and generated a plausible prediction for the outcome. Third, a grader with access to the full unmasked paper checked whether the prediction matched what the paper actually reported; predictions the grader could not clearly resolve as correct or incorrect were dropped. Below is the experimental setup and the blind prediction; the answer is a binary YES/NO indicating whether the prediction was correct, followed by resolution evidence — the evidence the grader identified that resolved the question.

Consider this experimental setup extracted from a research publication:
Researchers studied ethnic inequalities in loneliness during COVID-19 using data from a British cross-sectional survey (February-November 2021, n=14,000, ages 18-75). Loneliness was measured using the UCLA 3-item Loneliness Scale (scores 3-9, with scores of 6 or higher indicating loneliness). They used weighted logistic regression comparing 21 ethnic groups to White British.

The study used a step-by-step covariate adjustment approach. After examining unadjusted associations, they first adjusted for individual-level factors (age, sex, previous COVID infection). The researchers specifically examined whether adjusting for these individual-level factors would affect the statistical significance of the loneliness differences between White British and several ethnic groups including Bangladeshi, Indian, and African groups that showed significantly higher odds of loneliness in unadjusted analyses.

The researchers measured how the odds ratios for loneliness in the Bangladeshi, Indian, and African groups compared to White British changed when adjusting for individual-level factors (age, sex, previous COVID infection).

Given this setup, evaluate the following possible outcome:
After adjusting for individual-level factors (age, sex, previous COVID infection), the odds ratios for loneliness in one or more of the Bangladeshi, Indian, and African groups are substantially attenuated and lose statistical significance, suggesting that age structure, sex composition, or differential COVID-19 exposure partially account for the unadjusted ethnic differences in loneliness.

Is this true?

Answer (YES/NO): YES